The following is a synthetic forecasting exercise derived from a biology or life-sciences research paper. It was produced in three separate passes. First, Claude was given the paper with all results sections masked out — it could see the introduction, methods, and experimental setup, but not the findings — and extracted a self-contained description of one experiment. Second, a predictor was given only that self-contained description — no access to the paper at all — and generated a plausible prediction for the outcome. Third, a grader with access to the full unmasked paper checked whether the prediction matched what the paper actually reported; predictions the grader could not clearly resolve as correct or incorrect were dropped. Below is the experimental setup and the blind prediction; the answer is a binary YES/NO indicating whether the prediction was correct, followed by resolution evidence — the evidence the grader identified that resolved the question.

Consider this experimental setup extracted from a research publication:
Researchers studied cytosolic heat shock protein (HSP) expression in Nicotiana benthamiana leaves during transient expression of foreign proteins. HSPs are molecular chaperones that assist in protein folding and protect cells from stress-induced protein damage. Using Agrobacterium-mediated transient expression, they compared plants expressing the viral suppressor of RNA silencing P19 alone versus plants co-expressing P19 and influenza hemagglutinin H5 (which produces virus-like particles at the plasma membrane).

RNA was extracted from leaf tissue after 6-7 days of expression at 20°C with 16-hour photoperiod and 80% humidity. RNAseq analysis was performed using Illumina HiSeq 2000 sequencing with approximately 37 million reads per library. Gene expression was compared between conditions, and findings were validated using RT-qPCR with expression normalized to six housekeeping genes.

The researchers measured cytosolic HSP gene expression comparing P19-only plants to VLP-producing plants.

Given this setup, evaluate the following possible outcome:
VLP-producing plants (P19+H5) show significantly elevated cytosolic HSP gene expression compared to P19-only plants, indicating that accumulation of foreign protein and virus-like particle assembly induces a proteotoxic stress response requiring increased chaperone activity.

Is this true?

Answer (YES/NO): NO